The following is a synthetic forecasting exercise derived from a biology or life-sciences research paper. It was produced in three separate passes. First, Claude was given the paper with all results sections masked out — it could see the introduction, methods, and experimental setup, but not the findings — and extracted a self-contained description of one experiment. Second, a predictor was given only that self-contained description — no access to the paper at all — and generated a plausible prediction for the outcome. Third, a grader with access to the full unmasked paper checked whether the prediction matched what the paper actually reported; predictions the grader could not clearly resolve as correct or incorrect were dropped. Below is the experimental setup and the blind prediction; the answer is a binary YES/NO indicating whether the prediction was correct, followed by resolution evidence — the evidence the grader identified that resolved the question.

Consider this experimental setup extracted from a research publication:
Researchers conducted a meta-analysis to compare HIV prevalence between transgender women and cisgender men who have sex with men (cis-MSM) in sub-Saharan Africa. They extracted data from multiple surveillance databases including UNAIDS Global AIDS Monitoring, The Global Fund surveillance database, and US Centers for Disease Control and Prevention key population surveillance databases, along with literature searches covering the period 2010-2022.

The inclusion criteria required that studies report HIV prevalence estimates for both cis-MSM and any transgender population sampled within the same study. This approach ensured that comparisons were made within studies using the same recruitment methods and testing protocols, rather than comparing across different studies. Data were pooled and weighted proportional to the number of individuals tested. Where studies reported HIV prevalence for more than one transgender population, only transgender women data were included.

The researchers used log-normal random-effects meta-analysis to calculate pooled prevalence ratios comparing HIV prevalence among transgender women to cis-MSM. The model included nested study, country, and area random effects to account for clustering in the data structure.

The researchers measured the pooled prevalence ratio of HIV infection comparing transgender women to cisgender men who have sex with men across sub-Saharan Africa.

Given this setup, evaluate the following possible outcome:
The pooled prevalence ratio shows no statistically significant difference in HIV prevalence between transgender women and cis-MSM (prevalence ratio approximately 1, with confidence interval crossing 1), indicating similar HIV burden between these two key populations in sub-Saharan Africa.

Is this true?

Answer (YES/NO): NO